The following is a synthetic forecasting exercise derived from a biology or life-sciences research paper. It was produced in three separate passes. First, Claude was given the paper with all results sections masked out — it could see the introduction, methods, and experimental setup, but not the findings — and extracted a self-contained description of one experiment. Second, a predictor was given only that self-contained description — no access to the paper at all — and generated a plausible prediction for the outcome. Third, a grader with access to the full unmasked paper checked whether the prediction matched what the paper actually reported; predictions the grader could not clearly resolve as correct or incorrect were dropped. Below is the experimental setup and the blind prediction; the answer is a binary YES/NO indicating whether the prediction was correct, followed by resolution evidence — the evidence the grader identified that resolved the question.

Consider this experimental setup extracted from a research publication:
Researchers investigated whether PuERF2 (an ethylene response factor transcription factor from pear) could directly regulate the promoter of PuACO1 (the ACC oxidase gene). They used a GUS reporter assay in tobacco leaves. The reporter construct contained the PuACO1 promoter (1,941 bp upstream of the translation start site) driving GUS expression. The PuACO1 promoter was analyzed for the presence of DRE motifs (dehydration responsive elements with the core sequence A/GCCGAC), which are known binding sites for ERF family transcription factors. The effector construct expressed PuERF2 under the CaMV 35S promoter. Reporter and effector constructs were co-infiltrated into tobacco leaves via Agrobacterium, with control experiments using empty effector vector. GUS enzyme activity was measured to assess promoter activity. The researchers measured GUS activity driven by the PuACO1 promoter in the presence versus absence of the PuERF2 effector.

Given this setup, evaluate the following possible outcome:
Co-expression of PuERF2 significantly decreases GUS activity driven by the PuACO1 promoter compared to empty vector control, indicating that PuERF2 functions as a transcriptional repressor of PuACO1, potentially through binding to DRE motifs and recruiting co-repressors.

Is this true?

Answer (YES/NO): NO